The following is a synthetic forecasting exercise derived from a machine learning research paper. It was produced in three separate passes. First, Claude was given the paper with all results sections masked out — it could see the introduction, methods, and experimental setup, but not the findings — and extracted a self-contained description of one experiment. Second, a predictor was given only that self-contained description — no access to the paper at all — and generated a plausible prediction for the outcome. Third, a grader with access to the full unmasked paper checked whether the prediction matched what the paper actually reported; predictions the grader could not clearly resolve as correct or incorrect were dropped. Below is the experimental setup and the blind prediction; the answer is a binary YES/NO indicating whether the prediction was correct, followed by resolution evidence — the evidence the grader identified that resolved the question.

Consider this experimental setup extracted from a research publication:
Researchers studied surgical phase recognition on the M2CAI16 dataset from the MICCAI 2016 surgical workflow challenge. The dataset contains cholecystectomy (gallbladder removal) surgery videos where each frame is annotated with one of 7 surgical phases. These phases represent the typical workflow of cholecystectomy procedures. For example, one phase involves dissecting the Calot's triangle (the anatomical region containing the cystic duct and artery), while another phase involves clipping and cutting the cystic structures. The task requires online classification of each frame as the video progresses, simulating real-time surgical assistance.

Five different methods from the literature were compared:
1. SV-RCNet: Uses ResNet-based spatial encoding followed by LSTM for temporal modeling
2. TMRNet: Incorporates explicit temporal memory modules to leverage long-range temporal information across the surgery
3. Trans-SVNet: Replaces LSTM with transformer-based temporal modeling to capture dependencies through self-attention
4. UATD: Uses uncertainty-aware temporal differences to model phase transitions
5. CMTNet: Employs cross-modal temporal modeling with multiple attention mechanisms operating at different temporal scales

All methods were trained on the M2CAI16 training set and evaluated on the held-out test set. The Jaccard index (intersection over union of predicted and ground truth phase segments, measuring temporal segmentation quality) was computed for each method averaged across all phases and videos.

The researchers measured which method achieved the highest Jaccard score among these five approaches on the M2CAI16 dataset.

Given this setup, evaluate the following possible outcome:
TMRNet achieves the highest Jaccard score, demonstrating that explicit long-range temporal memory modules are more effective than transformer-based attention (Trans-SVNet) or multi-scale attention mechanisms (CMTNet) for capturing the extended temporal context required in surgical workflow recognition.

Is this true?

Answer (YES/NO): NO